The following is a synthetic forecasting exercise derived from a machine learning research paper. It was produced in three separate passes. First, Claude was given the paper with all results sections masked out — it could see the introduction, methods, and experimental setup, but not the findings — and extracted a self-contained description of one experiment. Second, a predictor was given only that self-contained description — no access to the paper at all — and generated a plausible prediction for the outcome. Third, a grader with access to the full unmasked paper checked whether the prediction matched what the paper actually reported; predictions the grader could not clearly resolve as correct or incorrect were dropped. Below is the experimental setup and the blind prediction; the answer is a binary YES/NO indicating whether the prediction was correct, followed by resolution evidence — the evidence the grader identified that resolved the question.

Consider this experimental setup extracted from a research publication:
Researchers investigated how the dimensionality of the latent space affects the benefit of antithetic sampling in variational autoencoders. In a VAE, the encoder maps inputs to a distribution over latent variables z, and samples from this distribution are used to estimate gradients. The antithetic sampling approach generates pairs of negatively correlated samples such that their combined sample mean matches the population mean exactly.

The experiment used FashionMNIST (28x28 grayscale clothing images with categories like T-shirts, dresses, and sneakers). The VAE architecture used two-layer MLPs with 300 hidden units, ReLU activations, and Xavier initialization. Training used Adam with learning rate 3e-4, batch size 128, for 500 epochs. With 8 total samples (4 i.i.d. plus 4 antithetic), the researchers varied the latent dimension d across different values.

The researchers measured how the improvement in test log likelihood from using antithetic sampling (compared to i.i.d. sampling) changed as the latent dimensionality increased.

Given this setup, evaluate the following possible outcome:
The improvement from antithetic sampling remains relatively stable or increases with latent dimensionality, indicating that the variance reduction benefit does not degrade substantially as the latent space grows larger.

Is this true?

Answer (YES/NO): YES